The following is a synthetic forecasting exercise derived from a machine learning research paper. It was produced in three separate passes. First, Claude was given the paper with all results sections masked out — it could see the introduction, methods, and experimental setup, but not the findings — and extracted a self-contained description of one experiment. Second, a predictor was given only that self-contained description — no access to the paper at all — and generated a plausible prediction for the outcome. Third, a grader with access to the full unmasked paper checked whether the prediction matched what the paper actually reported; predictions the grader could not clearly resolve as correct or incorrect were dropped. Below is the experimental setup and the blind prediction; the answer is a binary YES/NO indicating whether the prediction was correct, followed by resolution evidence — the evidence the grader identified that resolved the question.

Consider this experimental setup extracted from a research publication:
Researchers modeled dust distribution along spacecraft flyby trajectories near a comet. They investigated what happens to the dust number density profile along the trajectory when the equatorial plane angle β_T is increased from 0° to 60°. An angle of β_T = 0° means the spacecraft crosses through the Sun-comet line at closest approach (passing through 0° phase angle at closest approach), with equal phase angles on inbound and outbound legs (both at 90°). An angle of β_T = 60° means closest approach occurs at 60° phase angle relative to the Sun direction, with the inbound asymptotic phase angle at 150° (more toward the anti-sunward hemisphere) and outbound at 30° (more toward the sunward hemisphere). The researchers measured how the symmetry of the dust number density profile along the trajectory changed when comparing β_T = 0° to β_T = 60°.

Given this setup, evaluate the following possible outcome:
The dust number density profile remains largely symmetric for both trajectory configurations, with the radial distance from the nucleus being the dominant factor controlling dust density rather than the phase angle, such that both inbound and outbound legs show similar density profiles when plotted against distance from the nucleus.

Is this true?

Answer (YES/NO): NO